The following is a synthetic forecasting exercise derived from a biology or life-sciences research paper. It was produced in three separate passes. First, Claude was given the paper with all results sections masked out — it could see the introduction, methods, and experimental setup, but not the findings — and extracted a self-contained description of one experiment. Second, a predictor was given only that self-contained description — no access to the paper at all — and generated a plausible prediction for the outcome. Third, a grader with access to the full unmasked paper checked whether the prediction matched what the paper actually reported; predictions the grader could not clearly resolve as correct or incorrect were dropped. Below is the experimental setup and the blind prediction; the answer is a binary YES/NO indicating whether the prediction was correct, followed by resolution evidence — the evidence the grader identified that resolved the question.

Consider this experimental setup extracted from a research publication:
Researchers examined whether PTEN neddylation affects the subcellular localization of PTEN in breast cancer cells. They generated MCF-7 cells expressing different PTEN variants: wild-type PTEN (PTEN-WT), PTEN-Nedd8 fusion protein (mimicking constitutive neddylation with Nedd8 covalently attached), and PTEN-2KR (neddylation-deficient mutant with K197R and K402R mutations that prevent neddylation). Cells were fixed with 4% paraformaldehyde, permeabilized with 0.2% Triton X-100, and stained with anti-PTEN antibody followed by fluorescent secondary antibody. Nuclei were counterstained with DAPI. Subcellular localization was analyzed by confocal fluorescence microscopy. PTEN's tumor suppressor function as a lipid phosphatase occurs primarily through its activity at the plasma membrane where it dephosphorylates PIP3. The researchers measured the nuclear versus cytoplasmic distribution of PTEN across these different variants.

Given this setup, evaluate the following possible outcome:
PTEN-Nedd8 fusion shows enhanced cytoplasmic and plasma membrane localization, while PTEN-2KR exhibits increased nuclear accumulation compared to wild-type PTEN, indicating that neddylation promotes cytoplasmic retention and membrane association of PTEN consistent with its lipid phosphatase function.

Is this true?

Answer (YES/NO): NO